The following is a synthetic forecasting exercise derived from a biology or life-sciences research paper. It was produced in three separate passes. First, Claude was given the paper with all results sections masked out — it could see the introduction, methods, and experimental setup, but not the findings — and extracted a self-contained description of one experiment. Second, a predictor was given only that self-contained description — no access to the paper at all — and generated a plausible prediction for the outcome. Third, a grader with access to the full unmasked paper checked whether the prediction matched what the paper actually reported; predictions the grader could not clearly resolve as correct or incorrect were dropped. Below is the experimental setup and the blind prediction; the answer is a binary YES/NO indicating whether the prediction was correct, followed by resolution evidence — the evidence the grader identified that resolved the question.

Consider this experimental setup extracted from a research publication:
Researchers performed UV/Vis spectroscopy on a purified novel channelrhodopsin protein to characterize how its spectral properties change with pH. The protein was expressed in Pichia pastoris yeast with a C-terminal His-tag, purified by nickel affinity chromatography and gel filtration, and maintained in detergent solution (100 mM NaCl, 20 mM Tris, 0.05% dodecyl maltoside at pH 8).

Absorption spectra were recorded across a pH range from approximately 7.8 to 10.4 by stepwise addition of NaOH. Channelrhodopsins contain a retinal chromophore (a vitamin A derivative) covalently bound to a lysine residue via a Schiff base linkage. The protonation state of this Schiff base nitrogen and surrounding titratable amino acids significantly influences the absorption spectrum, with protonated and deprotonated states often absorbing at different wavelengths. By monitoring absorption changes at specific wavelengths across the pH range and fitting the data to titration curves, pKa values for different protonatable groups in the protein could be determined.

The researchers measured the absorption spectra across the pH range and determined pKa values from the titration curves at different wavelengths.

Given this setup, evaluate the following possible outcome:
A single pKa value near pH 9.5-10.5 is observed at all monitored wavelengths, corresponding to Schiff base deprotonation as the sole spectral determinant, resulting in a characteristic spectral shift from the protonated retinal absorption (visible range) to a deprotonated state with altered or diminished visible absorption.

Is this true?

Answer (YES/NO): NO